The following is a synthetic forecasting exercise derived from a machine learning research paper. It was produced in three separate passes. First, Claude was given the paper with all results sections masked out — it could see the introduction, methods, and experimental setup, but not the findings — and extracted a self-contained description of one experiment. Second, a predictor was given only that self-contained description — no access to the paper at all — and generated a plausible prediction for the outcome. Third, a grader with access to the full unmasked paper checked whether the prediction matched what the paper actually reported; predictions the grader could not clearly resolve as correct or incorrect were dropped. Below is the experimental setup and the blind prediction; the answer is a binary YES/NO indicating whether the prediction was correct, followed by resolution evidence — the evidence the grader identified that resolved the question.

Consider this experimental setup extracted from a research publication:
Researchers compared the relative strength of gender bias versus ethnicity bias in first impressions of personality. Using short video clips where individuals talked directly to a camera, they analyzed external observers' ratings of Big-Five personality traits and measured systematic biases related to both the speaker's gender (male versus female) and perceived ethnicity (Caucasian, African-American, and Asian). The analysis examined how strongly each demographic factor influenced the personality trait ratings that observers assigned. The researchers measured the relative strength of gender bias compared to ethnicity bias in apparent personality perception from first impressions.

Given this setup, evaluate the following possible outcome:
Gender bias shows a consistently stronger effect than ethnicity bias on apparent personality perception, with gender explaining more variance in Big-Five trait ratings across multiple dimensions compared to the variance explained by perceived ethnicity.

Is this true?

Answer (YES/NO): YES